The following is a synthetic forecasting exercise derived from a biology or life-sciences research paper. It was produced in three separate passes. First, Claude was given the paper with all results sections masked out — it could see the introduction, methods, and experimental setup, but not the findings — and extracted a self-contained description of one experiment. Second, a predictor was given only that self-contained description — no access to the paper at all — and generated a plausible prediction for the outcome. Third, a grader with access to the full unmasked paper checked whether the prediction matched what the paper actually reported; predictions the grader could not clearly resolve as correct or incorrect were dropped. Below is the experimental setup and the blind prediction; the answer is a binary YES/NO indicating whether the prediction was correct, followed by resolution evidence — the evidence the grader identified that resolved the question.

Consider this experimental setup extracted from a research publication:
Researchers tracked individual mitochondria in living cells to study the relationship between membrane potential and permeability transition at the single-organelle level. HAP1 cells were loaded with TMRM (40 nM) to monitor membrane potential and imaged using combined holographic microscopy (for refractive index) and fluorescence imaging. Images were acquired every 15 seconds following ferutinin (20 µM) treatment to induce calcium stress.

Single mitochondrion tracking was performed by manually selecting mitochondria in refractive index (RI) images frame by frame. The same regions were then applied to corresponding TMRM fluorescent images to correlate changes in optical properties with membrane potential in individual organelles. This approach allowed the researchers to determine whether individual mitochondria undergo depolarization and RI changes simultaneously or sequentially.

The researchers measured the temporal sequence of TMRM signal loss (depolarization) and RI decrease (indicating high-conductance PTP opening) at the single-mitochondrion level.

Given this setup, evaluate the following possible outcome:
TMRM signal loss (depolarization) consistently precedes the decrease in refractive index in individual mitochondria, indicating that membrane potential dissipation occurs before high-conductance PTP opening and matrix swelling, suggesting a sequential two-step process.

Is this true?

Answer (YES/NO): YES